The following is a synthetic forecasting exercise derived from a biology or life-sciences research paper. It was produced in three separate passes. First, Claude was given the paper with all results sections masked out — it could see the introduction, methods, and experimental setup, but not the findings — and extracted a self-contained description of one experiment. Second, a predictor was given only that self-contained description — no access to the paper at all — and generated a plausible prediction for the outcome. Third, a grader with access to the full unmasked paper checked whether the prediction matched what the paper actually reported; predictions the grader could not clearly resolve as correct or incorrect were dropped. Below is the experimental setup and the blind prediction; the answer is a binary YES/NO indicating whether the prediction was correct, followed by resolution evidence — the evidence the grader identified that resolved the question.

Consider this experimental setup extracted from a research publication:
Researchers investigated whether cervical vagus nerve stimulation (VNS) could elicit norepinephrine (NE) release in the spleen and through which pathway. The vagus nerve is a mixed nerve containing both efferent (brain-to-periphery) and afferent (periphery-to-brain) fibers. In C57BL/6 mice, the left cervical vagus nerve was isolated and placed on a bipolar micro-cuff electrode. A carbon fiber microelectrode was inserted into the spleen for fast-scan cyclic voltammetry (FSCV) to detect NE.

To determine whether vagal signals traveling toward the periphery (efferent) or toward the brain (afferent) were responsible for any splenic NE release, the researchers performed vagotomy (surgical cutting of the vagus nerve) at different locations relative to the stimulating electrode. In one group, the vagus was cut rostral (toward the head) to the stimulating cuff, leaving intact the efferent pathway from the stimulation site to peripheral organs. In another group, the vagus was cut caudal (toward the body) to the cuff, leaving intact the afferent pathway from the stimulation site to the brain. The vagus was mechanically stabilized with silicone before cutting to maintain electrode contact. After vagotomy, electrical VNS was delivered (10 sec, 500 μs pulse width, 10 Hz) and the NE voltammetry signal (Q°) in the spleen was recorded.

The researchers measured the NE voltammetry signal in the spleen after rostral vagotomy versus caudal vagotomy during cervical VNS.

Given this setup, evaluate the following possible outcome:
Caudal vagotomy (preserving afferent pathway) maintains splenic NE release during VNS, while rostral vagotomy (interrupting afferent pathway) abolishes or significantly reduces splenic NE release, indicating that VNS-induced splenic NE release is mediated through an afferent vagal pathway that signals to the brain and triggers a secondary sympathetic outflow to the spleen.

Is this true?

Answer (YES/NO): NO